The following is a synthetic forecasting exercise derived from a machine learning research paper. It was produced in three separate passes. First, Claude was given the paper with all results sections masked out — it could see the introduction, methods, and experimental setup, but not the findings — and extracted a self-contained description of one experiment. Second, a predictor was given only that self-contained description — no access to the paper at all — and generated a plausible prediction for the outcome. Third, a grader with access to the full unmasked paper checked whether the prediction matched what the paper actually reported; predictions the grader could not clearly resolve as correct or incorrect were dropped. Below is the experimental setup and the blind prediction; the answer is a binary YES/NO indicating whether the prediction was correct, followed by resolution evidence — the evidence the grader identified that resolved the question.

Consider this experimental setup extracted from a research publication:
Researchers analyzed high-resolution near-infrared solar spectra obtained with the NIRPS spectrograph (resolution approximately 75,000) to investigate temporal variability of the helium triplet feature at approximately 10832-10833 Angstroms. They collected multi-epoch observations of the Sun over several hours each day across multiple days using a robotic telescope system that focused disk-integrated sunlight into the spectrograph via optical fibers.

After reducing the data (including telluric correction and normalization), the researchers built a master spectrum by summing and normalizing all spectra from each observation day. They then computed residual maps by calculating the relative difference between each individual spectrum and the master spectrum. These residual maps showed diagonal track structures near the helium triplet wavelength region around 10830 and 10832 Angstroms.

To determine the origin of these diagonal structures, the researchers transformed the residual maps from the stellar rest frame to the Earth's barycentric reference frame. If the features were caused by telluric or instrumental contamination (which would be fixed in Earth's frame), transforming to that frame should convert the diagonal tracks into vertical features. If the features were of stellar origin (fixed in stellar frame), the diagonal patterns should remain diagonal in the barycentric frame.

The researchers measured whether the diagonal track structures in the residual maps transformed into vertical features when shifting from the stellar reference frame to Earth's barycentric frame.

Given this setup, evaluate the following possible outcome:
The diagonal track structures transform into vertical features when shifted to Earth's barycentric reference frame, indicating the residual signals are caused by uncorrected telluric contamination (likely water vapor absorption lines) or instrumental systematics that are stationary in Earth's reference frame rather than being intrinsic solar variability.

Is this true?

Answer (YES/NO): NO